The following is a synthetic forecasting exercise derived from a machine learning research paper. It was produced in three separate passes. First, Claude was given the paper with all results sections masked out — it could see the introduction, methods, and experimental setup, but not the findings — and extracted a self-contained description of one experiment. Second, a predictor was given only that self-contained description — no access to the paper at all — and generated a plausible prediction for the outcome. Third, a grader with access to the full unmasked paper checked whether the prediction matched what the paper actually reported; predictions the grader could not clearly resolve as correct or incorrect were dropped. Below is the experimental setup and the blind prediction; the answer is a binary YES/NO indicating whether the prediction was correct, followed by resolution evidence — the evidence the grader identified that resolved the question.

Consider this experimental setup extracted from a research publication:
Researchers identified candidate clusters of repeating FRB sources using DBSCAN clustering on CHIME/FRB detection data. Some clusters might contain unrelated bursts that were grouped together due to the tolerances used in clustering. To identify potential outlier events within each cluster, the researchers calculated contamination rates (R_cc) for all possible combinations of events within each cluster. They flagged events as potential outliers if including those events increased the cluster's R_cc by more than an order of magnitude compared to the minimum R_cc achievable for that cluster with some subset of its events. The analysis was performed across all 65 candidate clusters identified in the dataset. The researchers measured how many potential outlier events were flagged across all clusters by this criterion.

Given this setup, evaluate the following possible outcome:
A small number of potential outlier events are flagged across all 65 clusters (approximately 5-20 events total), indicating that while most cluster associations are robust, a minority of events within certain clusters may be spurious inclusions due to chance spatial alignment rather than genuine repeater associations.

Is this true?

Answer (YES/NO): YES